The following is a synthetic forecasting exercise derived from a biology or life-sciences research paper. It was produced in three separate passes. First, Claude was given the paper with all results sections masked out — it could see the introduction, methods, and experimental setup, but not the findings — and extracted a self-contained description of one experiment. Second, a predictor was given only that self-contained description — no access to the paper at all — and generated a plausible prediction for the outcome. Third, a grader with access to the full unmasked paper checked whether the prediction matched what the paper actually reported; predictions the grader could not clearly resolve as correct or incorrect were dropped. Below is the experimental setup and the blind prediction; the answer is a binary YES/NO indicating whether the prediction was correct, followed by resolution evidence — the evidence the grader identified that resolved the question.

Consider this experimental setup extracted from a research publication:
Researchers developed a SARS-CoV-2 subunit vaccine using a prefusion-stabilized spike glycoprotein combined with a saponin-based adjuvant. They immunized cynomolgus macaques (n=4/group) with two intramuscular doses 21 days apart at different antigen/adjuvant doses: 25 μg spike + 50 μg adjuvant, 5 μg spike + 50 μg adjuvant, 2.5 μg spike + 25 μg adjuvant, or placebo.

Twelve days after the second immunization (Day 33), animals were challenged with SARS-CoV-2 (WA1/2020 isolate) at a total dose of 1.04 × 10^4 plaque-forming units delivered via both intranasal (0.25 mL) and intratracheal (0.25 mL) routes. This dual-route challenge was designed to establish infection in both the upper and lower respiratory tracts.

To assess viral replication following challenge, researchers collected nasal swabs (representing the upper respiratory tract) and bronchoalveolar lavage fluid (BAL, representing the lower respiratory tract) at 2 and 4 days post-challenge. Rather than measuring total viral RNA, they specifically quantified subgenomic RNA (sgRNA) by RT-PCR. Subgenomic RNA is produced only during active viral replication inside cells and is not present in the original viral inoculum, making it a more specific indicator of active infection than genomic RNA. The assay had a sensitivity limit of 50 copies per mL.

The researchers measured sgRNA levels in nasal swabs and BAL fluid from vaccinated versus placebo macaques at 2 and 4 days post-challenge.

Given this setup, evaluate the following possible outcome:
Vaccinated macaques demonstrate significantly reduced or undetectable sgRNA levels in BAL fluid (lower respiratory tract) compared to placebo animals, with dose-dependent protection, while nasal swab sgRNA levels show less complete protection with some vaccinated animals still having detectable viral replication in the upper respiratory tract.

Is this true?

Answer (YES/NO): NO